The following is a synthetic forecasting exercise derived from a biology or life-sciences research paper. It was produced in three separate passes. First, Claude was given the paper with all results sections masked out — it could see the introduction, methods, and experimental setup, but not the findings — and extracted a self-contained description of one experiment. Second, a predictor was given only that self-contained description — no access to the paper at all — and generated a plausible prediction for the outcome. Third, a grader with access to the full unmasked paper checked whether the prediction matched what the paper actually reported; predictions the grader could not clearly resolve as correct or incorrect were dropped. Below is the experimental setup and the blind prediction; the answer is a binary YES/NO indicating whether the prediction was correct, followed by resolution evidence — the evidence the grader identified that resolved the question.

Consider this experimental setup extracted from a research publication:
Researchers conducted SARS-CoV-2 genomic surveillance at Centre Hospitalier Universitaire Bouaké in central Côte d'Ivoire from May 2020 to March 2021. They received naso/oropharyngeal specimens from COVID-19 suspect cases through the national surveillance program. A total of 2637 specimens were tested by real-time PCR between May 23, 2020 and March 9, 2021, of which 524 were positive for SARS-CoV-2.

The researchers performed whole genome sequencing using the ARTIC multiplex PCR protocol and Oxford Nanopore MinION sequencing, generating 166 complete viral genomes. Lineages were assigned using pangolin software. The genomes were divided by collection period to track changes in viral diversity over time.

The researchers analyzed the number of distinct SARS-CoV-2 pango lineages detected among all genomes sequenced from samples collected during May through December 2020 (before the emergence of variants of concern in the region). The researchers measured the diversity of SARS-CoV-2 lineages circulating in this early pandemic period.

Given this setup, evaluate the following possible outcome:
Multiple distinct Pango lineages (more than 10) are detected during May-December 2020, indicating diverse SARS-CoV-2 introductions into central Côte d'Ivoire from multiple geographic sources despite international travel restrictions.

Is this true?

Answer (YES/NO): YES